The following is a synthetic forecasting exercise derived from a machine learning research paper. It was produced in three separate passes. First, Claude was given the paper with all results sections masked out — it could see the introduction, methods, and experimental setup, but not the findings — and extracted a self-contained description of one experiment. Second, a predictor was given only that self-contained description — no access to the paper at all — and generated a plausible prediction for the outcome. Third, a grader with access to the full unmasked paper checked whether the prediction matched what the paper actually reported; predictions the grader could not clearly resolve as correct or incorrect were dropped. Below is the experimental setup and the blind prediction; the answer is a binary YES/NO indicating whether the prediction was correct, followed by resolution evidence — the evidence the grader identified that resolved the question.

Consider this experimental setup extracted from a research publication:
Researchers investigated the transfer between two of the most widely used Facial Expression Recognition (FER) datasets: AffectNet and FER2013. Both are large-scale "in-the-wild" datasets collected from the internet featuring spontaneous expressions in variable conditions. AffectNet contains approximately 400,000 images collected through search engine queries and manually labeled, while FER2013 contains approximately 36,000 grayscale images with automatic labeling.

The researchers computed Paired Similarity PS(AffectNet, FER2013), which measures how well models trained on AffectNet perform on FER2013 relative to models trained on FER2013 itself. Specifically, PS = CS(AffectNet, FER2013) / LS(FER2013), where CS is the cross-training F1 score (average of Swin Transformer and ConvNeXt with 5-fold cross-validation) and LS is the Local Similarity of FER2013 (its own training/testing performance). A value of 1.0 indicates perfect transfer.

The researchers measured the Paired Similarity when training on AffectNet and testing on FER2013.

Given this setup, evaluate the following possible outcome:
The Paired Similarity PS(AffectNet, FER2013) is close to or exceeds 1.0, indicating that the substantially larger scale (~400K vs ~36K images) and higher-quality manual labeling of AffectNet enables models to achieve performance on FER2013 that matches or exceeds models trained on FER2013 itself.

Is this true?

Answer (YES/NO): NO